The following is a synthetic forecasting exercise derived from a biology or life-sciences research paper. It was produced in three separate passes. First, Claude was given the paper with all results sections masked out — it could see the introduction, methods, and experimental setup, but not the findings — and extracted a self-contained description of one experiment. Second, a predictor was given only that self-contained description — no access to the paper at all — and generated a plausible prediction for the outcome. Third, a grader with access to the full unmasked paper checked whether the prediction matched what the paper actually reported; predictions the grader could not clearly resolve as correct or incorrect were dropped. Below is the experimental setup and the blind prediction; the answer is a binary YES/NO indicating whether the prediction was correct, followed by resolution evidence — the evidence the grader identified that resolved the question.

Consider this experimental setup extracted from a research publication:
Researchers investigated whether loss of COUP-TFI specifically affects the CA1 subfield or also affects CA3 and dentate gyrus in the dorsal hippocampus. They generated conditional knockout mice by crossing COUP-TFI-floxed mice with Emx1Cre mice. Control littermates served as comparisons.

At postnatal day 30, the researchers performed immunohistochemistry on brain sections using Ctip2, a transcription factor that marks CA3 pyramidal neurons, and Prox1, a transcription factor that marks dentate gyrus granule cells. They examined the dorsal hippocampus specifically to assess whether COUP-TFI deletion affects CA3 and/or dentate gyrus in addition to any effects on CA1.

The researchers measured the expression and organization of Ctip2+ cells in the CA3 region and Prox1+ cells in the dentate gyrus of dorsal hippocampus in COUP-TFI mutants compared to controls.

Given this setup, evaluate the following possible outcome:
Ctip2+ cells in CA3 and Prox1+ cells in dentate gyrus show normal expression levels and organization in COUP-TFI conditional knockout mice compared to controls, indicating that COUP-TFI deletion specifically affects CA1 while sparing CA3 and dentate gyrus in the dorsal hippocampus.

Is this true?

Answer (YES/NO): NO